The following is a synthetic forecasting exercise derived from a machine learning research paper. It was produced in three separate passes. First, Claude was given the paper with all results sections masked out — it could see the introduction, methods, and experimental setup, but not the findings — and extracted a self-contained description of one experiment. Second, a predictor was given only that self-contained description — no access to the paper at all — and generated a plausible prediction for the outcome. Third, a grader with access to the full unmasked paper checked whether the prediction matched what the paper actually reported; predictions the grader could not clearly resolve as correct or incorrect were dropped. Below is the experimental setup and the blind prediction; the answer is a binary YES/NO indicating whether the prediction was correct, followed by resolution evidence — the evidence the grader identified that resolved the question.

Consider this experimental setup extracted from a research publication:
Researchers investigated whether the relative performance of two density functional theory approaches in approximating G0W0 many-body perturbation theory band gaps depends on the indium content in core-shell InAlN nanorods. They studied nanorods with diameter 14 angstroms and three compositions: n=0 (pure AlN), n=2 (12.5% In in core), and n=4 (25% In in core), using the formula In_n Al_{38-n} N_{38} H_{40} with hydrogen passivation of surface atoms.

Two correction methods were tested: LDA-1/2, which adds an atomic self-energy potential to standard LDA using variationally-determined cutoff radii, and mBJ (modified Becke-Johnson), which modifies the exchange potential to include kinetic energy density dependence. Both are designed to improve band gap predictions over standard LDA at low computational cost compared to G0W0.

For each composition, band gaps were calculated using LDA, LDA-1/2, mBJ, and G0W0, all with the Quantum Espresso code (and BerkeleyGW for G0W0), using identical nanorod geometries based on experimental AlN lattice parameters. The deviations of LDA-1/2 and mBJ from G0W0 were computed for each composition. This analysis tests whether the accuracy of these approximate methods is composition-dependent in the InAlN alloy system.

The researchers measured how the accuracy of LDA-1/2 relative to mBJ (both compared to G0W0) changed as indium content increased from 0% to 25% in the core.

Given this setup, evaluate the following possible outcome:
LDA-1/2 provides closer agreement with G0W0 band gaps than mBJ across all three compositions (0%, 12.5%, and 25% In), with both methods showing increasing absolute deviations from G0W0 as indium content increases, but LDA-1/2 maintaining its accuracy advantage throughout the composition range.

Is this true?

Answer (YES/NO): NO